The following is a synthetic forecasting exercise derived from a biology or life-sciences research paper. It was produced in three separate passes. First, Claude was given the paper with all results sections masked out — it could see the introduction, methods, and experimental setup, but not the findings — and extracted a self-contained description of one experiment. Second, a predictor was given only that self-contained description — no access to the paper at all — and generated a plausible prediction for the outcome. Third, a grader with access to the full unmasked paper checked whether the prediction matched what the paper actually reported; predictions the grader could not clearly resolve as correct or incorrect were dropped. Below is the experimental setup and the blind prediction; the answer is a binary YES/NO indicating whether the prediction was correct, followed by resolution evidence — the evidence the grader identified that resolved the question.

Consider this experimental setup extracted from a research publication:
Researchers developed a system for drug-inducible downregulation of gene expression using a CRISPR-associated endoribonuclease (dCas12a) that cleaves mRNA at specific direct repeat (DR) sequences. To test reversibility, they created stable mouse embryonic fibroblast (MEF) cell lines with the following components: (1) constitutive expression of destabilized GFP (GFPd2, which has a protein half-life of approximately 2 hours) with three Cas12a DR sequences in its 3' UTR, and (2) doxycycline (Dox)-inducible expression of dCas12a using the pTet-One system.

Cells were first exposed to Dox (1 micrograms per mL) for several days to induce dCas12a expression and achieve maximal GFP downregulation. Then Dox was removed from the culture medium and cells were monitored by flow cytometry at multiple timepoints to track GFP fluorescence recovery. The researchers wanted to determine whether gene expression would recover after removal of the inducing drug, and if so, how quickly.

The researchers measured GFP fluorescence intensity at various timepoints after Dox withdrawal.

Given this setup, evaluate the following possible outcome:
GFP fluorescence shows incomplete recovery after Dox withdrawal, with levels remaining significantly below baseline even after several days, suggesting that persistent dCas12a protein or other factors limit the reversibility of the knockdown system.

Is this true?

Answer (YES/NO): NO